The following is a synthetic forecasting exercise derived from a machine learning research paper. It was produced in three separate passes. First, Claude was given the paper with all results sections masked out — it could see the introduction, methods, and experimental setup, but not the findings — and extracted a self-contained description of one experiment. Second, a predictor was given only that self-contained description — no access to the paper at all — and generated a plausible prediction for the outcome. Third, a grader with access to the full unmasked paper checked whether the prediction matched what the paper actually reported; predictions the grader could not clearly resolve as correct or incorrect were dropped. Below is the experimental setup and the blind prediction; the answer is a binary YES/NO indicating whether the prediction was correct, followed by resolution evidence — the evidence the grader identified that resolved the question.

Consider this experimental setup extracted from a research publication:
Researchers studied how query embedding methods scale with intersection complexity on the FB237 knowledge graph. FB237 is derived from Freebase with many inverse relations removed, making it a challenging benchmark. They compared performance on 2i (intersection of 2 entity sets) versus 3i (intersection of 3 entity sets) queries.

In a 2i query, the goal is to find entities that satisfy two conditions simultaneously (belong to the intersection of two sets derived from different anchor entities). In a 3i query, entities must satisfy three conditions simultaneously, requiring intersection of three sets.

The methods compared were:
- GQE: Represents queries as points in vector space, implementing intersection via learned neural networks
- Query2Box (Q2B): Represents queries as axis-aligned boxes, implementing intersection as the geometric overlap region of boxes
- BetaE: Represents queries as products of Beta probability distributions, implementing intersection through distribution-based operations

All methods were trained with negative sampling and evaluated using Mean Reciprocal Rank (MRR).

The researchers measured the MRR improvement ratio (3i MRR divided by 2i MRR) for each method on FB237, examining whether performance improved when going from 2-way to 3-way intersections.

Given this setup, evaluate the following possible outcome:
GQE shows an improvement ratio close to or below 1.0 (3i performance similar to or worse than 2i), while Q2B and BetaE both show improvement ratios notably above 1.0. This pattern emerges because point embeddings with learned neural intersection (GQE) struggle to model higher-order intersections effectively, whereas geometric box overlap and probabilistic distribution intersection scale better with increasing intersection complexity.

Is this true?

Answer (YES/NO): NO